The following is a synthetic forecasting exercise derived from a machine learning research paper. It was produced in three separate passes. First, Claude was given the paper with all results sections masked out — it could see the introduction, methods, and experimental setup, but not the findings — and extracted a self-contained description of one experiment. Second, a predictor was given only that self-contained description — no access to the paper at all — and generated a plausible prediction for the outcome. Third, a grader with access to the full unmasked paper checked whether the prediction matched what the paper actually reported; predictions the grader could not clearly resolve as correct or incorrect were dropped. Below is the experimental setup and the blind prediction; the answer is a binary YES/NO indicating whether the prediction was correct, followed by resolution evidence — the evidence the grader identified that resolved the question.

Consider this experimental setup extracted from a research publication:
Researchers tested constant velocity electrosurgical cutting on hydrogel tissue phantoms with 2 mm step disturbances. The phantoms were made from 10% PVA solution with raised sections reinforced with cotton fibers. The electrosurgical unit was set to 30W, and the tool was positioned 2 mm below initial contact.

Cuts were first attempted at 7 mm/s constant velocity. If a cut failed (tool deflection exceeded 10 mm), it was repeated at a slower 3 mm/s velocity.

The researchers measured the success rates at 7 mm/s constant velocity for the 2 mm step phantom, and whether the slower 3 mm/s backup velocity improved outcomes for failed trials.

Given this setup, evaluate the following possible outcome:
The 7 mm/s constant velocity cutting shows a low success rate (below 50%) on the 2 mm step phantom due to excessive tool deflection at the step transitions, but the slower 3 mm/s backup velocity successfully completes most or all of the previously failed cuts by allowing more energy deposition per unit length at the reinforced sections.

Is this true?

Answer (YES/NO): NO